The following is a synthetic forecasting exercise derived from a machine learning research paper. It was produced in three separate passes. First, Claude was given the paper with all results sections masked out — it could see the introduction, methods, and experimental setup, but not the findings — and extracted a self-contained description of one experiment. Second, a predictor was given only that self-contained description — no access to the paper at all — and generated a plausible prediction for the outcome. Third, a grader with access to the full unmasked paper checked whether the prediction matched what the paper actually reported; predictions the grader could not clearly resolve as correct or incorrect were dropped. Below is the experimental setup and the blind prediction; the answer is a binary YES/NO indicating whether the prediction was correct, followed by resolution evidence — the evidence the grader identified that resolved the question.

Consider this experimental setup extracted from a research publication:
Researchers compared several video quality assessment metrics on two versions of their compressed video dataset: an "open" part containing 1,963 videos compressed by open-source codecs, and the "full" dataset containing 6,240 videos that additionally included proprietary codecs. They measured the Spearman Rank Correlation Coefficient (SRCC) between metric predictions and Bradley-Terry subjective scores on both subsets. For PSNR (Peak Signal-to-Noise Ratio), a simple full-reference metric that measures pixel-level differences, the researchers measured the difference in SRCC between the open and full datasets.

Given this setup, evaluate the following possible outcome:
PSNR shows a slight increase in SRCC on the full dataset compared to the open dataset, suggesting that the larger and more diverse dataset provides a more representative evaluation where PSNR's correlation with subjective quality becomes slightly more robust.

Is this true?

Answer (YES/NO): NO